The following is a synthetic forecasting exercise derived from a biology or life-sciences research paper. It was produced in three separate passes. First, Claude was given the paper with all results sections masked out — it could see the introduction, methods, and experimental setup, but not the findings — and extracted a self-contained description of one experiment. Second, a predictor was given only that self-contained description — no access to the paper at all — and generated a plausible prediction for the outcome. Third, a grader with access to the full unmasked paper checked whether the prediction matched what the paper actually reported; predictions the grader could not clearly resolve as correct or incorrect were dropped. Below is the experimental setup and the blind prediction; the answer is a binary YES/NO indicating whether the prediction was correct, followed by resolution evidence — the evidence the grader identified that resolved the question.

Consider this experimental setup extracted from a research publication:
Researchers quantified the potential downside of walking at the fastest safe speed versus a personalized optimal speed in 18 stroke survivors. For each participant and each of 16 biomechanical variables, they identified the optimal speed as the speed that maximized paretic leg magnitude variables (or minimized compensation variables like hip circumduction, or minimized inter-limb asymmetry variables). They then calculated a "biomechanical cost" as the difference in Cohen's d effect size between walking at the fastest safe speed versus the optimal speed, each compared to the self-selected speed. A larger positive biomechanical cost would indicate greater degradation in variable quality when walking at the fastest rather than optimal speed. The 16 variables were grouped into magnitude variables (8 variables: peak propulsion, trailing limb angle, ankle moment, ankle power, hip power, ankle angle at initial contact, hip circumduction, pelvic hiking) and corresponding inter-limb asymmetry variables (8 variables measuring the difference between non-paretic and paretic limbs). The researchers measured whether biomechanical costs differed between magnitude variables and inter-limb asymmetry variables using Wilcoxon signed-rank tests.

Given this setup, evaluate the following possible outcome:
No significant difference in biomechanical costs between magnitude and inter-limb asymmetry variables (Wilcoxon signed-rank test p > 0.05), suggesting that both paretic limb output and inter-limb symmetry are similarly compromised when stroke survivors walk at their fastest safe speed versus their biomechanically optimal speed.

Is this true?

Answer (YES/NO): NO